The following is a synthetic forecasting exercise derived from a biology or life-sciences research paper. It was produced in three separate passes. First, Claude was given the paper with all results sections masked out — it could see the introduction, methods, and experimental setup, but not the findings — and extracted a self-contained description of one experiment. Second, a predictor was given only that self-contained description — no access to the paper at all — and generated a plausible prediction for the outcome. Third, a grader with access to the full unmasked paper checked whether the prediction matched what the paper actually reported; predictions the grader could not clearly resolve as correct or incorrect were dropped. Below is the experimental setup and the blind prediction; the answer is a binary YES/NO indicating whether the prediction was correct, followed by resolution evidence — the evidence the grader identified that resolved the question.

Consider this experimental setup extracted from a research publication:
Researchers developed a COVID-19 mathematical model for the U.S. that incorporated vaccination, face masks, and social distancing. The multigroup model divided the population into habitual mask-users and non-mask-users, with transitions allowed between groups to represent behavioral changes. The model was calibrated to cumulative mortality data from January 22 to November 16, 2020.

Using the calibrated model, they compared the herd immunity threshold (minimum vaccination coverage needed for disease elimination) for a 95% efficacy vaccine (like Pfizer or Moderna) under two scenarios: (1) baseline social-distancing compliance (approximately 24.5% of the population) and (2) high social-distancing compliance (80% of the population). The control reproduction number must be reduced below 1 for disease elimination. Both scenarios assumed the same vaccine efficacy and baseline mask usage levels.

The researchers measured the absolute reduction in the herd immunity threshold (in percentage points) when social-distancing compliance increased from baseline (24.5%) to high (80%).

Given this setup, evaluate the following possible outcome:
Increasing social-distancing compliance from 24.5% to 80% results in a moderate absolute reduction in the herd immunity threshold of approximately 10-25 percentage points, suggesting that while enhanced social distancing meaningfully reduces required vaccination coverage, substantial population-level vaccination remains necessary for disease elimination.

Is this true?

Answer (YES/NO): NO